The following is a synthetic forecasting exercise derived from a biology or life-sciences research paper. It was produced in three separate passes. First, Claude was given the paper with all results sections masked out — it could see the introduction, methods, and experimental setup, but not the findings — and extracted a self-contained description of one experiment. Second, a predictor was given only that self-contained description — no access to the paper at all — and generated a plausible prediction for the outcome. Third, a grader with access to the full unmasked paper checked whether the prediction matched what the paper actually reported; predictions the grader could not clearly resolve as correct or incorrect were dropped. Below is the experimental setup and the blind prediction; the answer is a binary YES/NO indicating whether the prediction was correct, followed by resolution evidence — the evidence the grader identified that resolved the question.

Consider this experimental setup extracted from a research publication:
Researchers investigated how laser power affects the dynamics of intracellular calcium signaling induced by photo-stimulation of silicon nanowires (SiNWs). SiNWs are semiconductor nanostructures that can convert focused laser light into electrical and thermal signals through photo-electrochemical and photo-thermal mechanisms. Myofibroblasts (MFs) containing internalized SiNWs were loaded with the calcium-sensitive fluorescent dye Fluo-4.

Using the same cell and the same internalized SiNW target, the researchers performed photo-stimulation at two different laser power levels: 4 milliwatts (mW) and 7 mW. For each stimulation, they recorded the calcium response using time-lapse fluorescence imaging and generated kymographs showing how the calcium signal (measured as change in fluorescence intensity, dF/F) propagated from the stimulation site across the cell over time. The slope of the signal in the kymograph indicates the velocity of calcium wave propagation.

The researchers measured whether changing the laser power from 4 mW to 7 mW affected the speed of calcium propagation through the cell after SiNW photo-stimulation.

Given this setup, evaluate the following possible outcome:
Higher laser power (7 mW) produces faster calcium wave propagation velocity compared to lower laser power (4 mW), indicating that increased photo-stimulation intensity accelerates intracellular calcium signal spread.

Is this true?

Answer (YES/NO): YES